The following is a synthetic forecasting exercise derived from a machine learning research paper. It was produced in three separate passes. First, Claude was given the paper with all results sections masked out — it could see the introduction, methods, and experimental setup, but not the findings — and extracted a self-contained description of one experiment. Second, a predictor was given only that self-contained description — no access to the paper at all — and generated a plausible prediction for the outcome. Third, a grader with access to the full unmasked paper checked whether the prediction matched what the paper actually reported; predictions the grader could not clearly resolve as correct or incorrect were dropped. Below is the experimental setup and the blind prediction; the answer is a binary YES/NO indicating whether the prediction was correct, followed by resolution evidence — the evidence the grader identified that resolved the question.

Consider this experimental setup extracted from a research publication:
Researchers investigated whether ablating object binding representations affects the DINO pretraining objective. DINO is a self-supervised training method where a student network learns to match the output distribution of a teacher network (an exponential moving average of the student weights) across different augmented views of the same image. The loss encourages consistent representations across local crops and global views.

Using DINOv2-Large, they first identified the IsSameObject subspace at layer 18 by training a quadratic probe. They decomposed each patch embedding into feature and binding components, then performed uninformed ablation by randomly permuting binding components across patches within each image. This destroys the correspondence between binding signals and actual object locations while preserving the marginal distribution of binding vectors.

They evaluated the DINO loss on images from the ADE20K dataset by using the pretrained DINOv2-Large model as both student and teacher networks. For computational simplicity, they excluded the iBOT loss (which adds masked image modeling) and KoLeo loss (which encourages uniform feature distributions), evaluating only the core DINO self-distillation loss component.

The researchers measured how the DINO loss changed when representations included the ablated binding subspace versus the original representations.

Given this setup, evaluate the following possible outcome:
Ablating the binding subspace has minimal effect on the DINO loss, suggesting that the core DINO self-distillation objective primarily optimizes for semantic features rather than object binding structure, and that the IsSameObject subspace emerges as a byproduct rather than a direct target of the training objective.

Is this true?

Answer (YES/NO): NO